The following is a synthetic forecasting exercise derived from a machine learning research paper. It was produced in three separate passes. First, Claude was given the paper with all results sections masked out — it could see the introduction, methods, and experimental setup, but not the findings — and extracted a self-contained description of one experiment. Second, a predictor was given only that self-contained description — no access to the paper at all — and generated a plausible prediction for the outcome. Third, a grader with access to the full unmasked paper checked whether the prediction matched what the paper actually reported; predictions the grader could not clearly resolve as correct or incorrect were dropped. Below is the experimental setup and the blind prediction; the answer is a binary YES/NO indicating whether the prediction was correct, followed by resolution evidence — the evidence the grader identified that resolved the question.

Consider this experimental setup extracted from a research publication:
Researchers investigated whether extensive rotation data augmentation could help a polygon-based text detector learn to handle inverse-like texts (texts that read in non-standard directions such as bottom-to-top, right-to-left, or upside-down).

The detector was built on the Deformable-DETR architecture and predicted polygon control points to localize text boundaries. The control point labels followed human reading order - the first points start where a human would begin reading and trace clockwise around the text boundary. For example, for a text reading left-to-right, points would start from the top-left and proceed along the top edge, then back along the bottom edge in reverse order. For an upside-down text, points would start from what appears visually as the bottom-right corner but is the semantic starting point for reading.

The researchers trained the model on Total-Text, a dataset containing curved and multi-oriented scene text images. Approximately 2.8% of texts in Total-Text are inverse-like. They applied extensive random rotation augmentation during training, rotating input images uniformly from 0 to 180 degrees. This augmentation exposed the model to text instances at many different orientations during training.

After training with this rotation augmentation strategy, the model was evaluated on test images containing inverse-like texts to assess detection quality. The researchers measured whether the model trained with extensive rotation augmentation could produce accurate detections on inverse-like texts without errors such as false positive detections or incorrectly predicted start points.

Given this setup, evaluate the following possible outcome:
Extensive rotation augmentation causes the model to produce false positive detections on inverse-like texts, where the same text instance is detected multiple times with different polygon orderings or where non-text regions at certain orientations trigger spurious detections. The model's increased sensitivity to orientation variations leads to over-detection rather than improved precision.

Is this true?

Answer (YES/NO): NO